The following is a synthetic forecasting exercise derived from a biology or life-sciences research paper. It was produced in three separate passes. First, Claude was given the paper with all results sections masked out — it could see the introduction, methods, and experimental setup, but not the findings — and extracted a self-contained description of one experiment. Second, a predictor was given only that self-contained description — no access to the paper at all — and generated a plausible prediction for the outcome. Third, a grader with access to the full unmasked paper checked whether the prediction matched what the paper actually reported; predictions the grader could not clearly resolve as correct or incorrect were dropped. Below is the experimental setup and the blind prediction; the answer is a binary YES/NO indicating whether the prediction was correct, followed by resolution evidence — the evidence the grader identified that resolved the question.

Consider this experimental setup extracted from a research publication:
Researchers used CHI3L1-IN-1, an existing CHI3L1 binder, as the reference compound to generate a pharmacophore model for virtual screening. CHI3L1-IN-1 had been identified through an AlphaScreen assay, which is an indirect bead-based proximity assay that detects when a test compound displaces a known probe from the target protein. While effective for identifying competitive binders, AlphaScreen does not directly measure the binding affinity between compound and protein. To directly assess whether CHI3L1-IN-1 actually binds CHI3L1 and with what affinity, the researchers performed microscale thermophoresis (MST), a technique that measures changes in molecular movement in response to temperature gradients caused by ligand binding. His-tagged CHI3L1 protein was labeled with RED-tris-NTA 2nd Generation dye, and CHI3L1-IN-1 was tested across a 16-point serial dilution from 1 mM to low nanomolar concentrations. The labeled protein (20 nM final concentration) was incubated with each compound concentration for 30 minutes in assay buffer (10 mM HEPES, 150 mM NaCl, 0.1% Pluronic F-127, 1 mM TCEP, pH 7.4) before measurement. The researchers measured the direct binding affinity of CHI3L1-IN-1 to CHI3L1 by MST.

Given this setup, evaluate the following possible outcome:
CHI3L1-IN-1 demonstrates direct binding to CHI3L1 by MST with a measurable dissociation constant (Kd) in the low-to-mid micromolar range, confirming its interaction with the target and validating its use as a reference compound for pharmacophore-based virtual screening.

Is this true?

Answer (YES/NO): NO